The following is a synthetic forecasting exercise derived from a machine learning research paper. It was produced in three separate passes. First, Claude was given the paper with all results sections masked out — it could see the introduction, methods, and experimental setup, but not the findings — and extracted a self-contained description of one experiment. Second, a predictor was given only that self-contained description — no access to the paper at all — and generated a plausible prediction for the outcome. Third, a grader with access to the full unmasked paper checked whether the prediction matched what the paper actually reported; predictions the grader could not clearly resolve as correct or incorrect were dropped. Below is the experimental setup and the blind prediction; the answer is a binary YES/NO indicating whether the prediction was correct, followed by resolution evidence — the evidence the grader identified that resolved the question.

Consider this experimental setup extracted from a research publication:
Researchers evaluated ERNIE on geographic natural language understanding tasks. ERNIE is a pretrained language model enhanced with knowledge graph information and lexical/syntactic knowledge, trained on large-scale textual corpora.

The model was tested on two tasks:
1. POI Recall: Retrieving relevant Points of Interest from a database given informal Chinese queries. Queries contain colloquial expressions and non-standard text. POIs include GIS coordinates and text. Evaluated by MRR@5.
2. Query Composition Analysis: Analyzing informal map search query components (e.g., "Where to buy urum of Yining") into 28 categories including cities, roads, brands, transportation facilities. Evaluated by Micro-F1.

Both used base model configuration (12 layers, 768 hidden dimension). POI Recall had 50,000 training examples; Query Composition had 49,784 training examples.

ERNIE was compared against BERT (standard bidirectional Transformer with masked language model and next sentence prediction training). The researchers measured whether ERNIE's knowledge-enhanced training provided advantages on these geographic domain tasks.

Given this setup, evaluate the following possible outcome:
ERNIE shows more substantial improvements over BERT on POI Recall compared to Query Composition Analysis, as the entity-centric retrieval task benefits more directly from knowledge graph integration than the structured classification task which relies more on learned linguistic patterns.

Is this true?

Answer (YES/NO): NO